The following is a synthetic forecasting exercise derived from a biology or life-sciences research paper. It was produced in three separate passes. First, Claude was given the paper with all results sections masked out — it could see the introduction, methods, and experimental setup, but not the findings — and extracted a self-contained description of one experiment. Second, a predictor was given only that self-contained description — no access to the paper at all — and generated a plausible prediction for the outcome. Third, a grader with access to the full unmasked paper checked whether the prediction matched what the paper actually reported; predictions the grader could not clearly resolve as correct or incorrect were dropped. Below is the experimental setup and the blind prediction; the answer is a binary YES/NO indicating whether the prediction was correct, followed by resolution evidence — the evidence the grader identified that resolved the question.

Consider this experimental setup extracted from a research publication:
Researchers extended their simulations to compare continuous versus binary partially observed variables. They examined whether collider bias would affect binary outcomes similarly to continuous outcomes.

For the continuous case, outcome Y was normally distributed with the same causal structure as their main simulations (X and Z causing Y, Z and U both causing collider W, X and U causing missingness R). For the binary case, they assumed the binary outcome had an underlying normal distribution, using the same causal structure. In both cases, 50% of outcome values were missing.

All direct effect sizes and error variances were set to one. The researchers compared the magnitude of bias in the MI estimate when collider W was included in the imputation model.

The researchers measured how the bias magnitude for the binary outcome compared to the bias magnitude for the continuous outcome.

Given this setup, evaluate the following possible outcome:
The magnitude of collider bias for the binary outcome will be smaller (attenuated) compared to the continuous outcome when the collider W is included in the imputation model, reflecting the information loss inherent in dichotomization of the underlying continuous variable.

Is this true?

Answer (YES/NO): NO